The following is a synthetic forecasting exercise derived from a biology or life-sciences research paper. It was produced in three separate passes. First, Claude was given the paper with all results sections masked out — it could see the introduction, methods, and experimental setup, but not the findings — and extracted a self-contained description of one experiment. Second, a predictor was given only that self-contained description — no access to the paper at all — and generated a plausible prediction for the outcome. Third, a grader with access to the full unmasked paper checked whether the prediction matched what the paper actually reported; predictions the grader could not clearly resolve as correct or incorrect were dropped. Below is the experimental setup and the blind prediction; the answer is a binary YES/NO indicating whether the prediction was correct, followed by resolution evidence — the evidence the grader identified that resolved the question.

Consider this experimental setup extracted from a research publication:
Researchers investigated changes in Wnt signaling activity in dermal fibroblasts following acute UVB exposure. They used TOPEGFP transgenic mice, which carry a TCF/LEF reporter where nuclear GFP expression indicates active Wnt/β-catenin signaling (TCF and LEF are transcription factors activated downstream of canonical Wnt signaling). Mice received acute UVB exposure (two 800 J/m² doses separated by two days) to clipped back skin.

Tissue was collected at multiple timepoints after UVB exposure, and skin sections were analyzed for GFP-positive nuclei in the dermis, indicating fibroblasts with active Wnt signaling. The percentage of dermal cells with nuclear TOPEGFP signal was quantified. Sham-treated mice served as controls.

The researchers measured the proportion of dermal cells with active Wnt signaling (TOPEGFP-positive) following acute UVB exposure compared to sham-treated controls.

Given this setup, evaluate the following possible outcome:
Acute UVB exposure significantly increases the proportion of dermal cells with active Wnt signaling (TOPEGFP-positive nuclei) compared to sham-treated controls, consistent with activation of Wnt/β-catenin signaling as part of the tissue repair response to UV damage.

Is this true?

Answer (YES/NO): YES